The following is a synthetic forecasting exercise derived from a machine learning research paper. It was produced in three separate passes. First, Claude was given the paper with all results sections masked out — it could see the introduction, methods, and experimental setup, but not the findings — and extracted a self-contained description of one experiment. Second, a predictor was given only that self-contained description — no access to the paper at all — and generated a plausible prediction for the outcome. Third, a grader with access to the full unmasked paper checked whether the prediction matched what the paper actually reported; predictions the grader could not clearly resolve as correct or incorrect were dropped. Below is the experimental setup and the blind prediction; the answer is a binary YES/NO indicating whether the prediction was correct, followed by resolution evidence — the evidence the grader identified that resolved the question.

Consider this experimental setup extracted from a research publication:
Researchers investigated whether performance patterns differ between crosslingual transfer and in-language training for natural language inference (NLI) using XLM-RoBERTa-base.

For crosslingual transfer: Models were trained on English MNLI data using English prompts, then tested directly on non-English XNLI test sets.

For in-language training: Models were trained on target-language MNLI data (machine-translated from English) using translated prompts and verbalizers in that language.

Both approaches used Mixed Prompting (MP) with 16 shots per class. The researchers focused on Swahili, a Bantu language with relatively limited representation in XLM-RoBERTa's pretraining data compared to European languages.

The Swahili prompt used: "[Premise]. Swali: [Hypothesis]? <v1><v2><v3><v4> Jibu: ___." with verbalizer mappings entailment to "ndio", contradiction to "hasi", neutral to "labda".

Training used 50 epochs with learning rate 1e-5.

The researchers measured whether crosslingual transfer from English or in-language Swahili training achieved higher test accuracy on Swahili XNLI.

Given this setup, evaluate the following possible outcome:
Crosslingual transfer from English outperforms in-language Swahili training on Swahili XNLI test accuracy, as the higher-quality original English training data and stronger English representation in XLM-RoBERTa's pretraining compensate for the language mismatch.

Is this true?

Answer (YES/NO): YES